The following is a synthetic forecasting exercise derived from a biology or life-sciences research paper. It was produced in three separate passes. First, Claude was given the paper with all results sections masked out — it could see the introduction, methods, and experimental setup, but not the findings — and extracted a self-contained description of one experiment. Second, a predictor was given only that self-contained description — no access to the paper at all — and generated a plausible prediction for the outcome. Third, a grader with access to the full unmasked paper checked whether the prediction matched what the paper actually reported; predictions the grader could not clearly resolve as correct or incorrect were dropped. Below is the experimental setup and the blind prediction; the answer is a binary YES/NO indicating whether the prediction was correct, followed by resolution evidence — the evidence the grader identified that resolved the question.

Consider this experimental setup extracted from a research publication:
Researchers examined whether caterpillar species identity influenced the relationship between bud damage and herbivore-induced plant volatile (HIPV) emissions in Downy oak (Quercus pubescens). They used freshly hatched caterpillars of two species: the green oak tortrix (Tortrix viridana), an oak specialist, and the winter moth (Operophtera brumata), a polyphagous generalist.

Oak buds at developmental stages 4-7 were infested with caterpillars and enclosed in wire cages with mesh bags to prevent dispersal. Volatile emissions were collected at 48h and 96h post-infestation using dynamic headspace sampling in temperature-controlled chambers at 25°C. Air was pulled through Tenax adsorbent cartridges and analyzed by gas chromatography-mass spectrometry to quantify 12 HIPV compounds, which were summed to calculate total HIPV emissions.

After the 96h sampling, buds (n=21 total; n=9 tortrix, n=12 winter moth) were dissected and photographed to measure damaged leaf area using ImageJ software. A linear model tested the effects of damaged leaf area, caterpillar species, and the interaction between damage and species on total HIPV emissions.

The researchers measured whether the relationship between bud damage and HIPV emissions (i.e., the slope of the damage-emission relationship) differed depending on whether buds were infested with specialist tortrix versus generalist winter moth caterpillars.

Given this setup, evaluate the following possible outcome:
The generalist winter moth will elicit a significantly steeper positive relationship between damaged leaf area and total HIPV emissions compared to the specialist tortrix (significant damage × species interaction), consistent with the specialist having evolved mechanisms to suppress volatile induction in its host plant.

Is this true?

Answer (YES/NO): NO